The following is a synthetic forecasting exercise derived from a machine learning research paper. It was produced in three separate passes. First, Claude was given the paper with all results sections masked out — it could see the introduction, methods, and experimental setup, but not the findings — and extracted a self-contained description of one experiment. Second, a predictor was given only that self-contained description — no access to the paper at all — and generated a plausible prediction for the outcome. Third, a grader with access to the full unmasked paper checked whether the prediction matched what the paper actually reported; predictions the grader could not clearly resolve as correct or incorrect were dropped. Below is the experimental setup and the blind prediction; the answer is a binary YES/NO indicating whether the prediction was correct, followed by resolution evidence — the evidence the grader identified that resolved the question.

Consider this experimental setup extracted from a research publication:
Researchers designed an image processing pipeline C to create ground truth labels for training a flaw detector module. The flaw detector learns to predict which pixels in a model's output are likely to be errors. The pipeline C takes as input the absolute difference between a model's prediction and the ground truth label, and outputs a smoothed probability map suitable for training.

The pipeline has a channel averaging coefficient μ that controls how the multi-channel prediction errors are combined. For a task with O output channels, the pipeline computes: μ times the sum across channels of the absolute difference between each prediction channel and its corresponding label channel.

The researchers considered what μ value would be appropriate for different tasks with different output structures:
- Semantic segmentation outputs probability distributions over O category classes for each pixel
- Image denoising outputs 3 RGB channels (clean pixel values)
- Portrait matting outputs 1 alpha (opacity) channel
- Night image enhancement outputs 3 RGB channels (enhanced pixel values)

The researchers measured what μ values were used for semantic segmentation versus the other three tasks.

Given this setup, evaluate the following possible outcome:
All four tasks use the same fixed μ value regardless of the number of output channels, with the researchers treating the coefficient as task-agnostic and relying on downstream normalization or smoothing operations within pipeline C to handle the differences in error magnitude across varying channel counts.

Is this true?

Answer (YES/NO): NO